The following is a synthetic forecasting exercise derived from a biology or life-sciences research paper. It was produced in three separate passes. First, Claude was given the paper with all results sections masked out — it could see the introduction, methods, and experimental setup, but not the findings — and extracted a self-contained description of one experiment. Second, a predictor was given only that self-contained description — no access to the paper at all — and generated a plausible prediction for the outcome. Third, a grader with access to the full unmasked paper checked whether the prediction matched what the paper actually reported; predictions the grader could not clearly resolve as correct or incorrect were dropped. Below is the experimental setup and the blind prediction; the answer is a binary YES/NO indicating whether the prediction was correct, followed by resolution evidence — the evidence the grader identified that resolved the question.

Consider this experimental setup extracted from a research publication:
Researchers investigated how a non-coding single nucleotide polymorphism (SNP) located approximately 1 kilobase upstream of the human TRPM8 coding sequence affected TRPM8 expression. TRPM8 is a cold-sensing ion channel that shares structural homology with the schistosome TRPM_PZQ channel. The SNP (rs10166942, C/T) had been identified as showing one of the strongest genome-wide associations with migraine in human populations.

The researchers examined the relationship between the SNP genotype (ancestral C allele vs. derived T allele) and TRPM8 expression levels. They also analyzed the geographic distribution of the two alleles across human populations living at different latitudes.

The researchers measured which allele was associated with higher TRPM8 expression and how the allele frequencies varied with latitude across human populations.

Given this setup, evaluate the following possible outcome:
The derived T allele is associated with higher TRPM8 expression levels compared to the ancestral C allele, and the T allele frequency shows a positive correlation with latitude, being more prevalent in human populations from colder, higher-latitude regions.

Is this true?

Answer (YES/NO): YES